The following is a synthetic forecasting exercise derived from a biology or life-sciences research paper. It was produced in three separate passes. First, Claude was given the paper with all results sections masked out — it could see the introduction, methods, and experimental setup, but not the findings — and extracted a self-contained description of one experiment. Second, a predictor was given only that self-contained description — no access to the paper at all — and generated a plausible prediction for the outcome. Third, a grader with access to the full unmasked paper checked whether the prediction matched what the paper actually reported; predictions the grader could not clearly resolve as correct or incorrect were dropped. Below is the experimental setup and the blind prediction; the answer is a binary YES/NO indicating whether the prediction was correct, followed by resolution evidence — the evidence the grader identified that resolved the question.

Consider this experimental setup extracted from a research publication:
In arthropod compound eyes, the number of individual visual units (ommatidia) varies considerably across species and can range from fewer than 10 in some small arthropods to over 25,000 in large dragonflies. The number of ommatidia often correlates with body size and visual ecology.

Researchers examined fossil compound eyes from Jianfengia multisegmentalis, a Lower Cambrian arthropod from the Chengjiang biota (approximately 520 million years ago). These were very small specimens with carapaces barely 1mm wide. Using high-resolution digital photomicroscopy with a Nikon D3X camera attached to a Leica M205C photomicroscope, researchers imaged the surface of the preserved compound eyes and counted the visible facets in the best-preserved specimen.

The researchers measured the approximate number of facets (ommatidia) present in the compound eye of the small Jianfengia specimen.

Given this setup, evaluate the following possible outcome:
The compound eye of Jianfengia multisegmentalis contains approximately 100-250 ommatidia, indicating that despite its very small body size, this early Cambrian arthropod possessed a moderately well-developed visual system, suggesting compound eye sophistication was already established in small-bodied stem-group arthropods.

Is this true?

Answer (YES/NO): YES